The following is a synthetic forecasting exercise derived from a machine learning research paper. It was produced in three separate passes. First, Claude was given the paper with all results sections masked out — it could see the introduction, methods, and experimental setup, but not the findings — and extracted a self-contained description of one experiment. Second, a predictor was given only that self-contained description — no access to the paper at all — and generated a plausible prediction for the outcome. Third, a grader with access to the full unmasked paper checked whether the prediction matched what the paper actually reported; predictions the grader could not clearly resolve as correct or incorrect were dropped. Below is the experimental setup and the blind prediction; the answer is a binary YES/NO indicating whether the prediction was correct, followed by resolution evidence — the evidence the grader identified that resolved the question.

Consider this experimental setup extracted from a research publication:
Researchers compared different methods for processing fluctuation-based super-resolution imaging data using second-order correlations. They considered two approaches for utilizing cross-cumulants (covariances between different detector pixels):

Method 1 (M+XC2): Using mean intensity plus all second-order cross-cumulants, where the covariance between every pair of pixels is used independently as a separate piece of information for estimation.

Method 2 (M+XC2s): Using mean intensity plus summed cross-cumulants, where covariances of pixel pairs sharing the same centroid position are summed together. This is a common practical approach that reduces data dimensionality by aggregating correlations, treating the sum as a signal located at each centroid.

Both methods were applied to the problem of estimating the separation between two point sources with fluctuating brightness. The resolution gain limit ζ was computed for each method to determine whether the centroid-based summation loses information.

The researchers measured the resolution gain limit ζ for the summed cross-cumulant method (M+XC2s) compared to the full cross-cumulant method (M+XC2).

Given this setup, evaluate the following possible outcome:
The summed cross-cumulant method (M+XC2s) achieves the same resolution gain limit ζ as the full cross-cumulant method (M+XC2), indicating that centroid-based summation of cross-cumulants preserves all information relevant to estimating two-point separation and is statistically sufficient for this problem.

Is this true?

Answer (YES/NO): NO